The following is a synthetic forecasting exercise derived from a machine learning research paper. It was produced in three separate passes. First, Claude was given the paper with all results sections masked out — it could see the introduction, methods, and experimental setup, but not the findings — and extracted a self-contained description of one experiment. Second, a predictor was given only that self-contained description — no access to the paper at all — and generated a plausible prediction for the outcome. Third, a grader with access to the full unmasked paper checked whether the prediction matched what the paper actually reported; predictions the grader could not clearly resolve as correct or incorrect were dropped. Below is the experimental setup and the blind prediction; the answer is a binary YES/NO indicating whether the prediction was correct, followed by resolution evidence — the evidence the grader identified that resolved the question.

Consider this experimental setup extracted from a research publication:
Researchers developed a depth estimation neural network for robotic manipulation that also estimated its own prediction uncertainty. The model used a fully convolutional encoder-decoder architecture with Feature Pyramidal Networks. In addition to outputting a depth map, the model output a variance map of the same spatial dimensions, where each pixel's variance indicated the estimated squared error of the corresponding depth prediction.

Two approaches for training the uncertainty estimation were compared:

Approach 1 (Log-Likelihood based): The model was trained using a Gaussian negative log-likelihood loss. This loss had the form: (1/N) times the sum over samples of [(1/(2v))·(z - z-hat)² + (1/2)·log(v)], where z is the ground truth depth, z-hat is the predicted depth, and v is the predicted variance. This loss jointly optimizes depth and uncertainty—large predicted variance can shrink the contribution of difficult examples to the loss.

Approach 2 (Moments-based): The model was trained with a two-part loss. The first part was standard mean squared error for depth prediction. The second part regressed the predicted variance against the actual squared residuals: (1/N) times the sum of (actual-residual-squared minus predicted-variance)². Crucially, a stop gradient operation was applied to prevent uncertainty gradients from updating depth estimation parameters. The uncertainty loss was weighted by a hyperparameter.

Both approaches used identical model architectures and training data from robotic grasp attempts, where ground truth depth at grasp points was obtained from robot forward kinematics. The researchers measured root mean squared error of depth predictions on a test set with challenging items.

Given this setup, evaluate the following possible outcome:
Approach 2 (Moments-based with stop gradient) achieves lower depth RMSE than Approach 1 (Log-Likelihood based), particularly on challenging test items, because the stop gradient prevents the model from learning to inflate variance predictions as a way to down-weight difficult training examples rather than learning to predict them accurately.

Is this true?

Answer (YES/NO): NO